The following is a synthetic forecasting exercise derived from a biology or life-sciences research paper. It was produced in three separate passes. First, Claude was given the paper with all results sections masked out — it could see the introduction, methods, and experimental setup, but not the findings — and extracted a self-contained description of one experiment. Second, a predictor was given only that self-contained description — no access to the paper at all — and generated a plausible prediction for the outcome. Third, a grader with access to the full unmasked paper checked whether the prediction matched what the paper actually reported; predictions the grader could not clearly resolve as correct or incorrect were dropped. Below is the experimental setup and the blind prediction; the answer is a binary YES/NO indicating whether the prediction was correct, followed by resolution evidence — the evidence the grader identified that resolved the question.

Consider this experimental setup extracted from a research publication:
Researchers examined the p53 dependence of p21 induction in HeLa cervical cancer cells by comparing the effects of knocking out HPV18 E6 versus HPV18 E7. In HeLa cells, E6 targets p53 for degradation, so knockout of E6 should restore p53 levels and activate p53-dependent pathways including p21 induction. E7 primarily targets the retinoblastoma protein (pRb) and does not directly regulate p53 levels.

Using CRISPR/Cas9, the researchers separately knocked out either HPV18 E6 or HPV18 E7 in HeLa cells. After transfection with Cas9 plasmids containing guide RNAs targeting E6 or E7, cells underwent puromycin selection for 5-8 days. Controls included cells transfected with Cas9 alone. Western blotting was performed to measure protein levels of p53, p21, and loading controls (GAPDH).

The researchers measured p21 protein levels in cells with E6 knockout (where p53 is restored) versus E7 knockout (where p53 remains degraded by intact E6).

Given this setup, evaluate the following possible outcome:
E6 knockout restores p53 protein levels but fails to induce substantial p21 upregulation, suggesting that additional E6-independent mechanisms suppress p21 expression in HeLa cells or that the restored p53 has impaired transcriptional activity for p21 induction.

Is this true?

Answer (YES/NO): NO